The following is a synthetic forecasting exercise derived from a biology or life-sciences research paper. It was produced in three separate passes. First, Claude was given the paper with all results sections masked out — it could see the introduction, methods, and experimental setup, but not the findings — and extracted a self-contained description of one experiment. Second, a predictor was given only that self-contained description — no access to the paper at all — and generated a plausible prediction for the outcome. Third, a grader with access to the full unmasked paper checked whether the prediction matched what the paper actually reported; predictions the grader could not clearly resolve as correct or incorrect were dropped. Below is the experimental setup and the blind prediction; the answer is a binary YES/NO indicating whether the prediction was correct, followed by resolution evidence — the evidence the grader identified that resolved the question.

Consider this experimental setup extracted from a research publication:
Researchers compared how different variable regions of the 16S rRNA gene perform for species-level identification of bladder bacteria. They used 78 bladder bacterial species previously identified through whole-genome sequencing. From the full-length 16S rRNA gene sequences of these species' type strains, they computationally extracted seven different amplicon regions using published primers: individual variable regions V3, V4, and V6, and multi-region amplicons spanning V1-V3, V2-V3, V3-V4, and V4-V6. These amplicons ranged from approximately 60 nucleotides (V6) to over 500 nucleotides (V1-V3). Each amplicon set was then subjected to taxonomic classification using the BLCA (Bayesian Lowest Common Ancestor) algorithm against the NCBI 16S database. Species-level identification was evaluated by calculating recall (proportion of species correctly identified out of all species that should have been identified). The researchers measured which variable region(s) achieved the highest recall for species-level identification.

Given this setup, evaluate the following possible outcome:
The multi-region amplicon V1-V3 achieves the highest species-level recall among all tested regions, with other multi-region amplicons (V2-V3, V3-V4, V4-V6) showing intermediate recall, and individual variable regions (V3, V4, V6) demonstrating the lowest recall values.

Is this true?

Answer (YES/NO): NO